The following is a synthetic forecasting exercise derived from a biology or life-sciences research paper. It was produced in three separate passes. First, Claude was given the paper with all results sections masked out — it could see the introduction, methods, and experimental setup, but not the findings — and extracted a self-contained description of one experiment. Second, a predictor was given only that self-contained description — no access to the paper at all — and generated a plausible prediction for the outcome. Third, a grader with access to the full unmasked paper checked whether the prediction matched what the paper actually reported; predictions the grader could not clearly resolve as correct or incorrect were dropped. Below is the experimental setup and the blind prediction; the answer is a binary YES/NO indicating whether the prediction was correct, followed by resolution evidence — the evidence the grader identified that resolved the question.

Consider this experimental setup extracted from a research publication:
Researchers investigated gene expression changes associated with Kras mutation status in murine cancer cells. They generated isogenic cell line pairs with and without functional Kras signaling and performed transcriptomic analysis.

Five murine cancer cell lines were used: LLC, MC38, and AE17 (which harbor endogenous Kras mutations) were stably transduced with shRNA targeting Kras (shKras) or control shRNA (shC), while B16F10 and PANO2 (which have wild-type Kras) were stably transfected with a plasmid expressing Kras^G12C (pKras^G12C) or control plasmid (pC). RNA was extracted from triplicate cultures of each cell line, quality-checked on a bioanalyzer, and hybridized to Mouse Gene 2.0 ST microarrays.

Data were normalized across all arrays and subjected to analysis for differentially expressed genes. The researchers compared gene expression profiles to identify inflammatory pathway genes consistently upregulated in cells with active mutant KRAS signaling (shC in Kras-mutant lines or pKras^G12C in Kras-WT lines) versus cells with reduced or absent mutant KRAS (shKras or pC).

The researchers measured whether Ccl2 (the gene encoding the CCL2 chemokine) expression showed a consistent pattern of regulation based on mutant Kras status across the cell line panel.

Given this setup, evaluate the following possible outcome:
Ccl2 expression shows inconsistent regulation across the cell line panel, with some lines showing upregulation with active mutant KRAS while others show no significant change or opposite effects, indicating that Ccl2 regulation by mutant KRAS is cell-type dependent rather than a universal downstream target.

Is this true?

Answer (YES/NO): NO